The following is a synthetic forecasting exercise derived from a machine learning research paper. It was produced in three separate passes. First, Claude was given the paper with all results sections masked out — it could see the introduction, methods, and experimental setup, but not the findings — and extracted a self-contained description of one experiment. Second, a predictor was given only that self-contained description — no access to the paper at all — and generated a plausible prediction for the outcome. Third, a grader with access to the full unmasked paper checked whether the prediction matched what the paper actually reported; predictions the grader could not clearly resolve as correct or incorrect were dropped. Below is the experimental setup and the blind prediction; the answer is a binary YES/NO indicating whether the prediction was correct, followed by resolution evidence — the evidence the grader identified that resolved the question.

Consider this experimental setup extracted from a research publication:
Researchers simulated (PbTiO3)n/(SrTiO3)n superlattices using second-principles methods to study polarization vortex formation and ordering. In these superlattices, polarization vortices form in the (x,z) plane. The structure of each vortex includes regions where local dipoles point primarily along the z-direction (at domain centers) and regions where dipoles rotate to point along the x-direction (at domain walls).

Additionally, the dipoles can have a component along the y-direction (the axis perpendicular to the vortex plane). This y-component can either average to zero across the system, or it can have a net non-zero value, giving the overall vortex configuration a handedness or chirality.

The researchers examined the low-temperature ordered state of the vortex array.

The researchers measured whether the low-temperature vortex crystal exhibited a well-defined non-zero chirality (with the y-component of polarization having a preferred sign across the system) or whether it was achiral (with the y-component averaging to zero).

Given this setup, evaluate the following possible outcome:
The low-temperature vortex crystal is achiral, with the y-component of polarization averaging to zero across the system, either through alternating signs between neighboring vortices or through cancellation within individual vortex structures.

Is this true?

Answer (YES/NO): NO